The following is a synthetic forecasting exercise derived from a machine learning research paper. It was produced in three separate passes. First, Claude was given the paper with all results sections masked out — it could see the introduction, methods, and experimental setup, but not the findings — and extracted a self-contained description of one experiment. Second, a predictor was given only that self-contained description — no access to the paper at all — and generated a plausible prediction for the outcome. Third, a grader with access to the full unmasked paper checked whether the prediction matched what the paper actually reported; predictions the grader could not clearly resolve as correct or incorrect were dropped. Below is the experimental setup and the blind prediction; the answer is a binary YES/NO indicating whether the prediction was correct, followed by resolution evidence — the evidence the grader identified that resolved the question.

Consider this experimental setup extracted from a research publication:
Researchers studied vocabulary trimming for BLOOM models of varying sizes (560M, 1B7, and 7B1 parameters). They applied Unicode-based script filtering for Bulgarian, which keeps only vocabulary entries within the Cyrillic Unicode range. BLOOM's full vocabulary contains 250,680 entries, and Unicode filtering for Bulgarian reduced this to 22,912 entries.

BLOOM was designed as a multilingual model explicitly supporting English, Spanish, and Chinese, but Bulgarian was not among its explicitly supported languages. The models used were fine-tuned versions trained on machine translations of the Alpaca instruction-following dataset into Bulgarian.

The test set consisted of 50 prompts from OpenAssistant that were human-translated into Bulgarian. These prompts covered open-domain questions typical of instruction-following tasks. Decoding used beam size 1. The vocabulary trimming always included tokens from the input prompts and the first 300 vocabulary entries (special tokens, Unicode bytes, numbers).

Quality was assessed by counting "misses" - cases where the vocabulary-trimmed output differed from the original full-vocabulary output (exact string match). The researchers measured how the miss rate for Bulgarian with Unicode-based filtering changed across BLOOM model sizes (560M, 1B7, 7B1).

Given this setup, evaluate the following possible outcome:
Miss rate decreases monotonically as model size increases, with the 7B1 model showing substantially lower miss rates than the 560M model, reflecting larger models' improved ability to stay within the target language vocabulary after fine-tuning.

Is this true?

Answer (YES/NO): NO